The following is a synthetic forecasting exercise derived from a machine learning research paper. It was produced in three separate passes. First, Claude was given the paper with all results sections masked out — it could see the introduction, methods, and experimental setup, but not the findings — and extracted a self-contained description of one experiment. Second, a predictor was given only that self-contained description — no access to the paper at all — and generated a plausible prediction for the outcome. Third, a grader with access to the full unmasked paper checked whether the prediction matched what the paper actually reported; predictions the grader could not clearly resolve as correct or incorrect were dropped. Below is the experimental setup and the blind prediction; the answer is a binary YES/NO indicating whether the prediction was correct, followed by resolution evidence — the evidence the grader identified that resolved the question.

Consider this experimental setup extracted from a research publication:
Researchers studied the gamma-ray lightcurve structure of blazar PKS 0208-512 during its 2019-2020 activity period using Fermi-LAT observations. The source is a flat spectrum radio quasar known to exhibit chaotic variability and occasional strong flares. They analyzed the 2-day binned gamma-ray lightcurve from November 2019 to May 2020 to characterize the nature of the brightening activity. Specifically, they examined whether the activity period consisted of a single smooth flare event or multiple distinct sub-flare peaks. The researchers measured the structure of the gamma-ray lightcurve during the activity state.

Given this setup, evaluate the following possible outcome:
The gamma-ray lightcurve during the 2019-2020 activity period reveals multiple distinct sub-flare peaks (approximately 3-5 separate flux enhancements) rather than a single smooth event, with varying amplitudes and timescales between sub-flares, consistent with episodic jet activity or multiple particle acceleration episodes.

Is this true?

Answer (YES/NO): NO